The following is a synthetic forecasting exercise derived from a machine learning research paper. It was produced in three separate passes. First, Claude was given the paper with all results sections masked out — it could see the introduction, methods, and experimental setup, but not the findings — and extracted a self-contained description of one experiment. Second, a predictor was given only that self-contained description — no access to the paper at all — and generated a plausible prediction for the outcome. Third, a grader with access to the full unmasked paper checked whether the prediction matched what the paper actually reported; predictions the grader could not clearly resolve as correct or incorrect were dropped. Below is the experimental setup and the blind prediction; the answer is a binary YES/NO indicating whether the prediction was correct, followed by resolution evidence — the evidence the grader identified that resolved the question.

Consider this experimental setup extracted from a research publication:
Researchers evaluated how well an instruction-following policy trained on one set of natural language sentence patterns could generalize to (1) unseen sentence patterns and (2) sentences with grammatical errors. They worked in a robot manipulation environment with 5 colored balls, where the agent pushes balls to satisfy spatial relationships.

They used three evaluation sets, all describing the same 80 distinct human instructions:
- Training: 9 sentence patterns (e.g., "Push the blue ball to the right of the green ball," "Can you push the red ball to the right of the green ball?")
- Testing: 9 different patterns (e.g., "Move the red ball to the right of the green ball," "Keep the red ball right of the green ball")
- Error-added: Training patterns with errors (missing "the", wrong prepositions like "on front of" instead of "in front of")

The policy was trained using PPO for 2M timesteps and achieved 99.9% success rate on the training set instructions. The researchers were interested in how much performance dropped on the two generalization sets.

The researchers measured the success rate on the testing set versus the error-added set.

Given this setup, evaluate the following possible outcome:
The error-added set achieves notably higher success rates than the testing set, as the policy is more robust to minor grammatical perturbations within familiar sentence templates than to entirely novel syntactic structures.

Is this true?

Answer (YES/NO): NO